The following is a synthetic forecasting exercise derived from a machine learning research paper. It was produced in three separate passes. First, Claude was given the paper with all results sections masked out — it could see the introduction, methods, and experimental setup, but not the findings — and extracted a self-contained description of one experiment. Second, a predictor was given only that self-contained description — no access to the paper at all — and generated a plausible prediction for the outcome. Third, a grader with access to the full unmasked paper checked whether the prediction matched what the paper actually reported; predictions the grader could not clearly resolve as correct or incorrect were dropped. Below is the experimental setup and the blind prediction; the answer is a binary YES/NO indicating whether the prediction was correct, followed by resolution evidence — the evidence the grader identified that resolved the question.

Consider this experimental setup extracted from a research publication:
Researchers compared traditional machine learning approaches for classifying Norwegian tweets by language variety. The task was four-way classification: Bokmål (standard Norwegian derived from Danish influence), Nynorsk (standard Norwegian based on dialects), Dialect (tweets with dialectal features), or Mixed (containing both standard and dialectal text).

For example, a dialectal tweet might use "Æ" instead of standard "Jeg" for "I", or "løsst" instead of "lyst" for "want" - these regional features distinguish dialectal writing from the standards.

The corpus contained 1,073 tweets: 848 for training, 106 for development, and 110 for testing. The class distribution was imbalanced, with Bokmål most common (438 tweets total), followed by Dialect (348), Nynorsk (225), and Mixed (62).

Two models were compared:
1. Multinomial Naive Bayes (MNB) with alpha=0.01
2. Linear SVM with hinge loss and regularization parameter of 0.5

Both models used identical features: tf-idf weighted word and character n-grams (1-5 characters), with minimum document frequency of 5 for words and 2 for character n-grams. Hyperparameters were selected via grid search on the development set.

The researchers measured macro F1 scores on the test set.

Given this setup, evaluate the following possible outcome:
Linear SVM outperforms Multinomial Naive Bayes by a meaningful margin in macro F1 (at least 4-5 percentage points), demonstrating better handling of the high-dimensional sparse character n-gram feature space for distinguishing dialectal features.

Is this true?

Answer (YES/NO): YES